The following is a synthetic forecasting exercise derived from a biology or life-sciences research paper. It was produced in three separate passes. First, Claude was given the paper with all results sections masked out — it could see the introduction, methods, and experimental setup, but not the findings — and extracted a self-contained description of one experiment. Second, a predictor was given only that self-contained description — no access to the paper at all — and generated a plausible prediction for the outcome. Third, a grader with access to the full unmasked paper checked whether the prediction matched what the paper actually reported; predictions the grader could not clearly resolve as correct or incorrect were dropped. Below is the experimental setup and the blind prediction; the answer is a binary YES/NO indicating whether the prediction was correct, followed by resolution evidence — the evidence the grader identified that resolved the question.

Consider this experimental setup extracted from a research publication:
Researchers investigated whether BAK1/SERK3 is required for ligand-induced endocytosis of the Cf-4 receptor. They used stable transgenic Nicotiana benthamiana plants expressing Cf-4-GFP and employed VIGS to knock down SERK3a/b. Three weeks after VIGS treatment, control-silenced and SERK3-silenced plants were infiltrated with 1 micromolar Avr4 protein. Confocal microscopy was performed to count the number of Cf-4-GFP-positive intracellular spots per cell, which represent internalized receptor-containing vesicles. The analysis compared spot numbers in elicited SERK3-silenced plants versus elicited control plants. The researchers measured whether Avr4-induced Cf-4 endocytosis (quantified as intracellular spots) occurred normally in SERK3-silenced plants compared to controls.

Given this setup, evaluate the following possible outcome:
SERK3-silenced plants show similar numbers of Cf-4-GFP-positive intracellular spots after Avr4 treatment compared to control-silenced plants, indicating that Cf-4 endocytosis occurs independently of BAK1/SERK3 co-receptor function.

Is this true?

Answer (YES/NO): NO